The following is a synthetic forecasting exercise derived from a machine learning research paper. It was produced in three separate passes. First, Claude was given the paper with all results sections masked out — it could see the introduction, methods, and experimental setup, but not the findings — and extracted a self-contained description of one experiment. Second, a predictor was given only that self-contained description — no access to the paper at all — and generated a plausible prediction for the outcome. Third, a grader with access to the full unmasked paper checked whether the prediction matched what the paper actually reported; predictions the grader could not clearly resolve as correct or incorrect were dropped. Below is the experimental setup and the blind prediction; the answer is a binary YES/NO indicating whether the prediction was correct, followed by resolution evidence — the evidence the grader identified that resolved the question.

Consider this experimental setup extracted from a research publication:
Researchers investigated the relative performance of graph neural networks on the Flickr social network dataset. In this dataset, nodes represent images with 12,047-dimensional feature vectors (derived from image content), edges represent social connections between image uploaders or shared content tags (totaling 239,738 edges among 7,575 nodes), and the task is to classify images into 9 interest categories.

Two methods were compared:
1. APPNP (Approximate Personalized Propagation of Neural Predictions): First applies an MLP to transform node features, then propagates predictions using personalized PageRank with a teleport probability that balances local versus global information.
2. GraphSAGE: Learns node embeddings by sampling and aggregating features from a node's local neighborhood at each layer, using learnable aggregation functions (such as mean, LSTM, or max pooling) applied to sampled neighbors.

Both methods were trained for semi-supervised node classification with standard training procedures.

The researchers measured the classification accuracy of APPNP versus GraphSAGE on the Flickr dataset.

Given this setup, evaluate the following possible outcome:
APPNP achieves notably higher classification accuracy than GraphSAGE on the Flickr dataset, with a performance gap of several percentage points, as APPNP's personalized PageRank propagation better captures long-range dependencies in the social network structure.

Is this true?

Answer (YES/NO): NO